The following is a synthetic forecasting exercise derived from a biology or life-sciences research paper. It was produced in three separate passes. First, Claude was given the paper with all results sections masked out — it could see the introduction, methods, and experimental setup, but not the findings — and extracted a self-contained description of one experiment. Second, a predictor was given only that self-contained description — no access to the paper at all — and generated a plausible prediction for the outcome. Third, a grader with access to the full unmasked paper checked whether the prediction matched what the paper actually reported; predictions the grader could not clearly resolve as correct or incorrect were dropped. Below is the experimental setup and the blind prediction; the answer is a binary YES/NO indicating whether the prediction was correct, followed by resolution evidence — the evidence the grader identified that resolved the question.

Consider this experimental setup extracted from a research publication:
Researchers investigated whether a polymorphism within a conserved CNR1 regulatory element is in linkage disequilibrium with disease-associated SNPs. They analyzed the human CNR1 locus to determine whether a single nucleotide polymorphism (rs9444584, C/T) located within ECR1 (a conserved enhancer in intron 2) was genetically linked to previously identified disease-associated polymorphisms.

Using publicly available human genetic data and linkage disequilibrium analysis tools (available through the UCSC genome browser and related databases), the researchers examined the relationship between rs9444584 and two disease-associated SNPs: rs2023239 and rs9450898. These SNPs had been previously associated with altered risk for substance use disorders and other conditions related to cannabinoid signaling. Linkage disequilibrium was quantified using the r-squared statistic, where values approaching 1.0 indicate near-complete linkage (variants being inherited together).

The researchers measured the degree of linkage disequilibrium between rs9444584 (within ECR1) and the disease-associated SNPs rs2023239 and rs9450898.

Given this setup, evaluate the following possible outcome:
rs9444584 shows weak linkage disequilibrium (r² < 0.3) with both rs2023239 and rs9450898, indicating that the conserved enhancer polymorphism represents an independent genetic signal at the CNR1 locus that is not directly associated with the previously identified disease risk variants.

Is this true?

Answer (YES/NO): NO